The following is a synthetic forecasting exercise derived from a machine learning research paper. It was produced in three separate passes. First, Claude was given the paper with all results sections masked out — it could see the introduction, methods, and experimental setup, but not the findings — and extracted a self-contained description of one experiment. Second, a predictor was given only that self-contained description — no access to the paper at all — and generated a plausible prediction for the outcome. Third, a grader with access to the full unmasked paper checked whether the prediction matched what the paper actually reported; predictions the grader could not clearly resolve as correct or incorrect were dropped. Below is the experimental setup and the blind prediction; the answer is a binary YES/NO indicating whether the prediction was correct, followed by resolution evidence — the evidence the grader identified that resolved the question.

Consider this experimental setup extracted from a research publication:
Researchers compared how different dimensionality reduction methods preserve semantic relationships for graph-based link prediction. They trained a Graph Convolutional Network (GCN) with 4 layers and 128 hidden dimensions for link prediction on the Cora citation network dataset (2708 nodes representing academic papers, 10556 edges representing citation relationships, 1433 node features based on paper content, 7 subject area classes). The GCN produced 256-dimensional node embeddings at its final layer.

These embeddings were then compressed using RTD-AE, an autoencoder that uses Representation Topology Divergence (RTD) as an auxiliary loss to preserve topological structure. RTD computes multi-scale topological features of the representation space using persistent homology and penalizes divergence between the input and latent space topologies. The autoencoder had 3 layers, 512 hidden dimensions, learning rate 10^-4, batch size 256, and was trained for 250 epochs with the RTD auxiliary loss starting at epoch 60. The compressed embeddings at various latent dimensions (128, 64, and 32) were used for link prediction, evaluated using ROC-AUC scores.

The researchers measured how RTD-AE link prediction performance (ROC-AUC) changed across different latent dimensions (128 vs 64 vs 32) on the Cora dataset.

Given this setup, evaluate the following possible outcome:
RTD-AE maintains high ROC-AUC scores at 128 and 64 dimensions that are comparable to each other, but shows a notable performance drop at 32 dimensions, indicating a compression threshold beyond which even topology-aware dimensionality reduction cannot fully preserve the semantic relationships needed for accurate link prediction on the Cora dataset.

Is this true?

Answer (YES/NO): NO